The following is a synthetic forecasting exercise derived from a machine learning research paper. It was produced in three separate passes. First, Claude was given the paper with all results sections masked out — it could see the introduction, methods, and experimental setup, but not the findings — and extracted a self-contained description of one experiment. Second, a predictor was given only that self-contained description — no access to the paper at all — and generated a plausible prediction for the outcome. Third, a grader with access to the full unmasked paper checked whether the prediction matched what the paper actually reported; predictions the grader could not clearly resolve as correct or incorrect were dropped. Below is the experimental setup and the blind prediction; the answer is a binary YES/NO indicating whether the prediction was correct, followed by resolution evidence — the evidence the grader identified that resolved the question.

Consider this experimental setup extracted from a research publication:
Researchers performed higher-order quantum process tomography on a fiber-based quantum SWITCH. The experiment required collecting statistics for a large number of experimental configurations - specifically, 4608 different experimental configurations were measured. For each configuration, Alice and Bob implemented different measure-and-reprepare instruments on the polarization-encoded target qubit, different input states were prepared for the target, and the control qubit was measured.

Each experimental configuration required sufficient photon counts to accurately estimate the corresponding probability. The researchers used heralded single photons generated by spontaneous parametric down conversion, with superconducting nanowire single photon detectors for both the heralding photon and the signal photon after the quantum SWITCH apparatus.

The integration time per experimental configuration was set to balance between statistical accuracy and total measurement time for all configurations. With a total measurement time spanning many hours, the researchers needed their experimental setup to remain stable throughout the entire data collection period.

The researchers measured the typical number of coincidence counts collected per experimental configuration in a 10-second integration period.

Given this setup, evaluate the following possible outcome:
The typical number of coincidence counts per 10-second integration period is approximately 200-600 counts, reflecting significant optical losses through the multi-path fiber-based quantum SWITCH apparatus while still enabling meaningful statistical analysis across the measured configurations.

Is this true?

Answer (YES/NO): NO